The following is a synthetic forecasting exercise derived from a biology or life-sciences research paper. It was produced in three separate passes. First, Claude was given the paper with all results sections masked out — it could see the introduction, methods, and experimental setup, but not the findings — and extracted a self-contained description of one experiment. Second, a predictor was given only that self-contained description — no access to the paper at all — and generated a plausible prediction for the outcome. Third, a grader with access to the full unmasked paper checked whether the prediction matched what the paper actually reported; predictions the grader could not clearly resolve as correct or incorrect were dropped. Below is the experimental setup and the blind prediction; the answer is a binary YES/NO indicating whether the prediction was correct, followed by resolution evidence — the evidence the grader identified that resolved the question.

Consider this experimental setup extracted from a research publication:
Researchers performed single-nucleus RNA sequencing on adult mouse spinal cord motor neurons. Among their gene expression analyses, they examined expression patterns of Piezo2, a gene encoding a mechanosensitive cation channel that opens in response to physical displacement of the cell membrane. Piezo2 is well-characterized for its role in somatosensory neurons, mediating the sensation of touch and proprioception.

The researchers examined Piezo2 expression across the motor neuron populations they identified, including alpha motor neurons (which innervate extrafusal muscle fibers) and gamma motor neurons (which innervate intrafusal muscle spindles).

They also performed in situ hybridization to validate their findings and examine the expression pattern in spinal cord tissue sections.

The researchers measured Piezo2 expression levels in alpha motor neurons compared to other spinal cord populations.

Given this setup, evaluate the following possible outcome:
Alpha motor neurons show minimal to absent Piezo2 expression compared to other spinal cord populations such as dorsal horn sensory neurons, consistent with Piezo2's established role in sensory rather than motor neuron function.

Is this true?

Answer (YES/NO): NO